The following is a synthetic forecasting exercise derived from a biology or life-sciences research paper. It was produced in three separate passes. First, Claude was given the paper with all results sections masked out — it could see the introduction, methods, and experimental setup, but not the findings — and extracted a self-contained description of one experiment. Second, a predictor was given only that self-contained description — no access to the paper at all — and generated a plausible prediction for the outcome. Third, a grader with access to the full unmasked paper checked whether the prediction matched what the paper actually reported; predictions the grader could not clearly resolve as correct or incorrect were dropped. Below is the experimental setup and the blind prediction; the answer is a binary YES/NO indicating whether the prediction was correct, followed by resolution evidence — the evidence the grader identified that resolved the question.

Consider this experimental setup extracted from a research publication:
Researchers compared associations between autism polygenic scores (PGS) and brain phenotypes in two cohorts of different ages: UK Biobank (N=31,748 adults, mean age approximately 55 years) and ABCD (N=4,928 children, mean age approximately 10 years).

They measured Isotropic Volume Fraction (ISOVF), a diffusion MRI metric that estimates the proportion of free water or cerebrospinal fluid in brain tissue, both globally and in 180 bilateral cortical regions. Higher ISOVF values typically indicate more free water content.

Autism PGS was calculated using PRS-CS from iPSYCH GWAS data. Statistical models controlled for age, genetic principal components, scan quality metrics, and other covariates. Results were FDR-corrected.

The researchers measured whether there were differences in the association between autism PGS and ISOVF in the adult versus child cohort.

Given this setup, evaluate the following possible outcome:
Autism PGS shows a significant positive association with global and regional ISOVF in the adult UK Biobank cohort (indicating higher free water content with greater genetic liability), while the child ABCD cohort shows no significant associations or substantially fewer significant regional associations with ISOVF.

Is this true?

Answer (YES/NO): NO